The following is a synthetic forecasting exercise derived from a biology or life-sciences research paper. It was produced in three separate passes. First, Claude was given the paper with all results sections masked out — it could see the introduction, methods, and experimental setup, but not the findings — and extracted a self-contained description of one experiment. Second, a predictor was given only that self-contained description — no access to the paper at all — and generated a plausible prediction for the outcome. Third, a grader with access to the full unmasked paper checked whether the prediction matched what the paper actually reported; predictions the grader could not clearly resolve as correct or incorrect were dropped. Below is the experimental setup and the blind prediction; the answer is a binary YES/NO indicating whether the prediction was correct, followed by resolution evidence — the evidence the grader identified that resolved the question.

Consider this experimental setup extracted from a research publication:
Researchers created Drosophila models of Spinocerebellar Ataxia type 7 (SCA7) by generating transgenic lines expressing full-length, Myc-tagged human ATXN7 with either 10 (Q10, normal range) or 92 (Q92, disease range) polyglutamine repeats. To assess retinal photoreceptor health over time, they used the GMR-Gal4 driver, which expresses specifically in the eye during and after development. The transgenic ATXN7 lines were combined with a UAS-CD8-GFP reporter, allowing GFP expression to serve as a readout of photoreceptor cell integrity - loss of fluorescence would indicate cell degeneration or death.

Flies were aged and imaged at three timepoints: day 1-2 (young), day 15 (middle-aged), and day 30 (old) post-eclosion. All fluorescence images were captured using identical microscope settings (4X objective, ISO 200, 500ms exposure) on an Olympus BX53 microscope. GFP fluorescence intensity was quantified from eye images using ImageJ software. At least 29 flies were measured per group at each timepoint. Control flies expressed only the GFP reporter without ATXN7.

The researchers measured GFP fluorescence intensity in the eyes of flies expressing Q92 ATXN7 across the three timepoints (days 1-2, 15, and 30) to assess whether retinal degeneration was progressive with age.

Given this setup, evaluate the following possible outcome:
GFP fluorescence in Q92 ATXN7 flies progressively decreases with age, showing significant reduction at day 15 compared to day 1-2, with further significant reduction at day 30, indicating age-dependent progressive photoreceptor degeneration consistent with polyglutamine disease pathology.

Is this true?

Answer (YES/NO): NO